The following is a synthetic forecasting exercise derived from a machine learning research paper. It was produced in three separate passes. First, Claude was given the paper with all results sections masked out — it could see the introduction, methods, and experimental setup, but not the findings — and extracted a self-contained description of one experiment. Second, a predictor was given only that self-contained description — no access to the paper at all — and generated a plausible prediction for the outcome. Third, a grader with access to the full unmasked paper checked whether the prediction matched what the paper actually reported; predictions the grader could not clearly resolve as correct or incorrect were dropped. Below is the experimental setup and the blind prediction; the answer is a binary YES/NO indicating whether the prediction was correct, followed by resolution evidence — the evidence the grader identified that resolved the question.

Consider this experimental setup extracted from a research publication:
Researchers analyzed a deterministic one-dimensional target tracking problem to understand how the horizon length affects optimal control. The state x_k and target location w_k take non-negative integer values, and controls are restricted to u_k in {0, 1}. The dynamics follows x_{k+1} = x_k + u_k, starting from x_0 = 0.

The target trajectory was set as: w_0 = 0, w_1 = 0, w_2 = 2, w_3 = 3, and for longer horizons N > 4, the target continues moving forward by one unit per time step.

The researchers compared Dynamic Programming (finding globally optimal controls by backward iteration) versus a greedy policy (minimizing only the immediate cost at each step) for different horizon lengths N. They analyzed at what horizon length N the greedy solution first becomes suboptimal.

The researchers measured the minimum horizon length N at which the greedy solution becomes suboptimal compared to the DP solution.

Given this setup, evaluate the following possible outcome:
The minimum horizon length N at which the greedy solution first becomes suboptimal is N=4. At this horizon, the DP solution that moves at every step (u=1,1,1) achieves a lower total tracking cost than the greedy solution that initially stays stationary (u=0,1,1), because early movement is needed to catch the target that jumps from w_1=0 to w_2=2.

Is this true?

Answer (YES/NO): YES